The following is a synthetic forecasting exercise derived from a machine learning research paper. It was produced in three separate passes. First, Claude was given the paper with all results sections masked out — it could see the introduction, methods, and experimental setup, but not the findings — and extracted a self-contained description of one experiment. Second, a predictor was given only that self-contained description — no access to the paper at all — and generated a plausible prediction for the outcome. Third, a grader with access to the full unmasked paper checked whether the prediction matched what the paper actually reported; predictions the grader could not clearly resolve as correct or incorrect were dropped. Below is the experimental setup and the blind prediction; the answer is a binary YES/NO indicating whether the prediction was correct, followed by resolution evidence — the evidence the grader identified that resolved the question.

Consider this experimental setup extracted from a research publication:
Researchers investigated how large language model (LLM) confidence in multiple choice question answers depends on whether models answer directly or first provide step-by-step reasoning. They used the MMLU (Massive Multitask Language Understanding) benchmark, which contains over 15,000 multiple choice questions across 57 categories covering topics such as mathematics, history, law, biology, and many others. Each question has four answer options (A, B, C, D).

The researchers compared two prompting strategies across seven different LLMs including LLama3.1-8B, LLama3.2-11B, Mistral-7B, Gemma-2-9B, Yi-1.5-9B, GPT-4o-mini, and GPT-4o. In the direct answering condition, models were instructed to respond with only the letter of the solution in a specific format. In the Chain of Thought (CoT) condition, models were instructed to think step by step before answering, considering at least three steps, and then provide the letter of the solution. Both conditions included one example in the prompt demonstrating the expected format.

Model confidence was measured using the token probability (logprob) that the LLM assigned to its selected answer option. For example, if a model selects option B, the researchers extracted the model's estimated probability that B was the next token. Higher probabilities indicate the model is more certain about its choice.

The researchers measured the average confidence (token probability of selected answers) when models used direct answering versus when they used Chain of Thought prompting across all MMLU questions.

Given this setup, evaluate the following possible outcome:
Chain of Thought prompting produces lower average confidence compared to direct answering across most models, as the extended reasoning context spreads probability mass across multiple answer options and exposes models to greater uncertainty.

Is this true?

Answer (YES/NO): NO